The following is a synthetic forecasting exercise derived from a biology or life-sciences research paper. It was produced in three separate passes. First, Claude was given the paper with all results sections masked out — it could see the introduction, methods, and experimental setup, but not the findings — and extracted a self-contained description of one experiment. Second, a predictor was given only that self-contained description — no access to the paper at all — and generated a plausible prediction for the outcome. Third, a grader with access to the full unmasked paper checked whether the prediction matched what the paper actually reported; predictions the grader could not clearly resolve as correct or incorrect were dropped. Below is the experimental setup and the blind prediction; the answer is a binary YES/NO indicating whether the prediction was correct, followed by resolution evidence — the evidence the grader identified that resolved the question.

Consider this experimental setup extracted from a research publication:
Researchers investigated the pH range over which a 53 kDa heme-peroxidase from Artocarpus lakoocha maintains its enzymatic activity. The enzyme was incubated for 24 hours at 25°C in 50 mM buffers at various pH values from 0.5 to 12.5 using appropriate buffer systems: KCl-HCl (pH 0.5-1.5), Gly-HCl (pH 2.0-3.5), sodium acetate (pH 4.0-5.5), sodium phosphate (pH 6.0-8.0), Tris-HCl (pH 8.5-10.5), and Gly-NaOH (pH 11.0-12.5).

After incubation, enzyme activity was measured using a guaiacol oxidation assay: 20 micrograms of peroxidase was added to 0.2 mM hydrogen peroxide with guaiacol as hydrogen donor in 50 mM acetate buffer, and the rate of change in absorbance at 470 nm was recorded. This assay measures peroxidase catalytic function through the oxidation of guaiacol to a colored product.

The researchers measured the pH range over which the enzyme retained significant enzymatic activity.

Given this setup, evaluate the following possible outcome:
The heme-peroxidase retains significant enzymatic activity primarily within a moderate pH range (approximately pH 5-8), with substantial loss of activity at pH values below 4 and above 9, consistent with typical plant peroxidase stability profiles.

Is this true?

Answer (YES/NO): NO